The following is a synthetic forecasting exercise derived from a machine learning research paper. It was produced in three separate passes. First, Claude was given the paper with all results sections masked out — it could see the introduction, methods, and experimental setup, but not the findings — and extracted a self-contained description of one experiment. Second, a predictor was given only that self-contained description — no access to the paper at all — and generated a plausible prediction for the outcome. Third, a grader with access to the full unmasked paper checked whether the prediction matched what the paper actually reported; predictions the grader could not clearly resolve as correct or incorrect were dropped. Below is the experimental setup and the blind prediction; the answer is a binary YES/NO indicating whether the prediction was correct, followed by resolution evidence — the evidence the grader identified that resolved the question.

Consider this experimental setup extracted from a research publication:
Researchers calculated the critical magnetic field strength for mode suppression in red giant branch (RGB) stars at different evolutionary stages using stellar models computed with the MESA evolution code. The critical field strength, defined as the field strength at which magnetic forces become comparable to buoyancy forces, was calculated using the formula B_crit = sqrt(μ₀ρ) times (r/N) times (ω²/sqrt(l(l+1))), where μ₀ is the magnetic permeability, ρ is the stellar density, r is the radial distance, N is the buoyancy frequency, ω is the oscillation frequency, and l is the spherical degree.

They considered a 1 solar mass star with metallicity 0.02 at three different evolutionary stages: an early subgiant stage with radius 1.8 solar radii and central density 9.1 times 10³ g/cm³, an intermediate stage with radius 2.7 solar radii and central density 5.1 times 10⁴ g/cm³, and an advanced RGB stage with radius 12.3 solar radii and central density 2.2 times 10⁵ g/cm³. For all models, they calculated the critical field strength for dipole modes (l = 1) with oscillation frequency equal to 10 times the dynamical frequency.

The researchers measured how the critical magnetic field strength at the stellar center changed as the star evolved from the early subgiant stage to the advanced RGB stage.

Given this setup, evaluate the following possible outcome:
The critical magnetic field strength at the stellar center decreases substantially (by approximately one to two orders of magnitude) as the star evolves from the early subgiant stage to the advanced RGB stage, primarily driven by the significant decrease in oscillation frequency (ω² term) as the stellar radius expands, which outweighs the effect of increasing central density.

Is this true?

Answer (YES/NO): NO